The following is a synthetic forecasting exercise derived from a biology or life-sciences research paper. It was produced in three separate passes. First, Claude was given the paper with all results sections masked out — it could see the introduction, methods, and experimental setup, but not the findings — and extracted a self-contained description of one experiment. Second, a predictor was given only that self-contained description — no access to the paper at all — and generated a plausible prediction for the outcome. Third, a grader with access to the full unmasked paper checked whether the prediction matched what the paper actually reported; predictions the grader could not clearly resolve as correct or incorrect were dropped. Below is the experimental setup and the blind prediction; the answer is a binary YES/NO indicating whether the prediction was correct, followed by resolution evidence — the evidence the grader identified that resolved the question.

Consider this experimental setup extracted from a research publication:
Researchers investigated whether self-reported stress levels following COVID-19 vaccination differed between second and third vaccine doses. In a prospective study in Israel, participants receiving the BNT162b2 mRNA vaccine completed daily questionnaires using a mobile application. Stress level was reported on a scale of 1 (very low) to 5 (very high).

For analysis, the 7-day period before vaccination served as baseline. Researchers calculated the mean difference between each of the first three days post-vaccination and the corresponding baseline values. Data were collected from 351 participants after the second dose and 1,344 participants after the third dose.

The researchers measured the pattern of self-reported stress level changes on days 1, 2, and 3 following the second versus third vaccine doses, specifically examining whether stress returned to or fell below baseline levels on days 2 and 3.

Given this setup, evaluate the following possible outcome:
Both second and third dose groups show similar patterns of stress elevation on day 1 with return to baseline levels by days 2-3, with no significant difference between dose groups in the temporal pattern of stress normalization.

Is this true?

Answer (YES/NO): NO